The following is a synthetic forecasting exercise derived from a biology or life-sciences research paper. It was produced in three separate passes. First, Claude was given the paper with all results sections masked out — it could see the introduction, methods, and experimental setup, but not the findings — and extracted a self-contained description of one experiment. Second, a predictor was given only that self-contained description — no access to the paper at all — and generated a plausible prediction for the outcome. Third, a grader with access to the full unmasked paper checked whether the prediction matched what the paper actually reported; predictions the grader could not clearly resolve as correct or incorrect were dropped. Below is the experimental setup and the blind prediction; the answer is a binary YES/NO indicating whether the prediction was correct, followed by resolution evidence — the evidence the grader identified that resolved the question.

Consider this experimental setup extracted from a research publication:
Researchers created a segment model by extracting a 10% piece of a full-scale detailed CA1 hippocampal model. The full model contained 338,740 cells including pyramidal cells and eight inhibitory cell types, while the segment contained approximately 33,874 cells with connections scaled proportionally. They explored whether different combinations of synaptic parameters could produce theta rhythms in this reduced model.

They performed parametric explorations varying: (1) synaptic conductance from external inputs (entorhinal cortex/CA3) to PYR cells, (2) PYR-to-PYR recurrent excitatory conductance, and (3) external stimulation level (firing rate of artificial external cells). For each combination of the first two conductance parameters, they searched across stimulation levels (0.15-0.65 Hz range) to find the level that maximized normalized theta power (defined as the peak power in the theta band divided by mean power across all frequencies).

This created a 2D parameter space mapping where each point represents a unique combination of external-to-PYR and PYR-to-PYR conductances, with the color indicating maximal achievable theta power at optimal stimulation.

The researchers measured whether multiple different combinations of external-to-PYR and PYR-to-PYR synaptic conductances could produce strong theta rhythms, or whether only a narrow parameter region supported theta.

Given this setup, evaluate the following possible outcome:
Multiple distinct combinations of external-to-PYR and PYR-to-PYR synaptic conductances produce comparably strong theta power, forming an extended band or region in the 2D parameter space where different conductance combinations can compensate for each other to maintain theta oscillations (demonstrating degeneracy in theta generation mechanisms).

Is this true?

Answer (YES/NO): YES